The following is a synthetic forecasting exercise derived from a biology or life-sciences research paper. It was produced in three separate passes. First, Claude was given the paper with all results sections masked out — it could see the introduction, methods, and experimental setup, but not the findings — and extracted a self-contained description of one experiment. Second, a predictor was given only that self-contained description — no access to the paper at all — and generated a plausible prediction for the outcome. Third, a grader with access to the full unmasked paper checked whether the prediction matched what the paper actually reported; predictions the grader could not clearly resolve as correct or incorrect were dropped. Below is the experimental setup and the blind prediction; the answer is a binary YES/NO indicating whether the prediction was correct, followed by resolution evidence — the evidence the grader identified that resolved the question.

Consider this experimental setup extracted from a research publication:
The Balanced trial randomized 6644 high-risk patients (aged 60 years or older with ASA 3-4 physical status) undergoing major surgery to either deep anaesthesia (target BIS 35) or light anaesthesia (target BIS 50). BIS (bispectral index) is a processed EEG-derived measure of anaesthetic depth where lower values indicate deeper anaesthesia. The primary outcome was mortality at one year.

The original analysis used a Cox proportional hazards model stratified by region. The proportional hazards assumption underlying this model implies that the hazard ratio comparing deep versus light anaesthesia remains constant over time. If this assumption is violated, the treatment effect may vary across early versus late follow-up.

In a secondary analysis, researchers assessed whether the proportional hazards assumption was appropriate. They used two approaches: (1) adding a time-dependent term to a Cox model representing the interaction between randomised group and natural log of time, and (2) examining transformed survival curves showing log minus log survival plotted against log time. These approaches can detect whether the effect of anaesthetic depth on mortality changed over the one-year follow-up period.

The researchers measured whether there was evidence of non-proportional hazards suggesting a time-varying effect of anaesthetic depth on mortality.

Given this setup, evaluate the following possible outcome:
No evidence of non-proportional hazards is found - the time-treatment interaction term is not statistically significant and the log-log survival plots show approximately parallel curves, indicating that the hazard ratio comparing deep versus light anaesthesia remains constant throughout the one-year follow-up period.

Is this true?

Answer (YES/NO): NO